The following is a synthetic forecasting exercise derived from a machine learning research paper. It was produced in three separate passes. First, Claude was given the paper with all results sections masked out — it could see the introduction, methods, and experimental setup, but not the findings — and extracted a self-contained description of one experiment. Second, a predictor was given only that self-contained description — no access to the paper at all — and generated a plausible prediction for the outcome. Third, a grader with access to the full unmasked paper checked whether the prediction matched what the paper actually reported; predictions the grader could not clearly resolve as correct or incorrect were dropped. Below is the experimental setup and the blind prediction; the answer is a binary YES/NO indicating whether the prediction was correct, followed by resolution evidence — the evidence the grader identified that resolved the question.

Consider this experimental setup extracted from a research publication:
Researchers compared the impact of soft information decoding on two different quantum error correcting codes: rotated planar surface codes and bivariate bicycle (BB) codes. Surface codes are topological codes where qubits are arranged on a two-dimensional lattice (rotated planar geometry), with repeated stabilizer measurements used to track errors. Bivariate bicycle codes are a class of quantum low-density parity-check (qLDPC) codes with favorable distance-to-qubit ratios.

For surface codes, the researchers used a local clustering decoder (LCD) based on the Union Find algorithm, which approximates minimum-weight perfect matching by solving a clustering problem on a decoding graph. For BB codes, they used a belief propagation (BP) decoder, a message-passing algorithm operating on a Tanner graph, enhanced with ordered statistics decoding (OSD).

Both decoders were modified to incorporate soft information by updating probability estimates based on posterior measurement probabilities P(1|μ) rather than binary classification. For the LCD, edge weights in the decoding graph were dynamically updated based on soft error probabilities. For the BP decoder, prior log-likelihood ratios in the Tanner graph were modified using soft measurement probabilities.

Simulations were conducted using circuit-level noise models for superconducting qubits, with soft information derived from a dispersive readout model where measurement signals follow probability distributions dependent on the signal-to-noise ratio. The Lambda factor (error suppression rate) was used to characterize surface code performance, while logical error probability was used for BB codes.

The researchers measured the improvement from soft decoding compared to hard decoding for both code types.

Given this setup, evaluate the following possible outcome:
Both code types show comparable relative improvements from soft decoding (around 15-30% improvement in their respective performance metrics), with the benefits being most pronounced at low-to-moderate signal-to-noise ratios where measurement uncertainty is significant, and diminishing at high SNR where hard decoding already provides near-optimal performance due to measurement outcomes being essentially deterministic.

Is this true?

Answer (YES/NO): NO